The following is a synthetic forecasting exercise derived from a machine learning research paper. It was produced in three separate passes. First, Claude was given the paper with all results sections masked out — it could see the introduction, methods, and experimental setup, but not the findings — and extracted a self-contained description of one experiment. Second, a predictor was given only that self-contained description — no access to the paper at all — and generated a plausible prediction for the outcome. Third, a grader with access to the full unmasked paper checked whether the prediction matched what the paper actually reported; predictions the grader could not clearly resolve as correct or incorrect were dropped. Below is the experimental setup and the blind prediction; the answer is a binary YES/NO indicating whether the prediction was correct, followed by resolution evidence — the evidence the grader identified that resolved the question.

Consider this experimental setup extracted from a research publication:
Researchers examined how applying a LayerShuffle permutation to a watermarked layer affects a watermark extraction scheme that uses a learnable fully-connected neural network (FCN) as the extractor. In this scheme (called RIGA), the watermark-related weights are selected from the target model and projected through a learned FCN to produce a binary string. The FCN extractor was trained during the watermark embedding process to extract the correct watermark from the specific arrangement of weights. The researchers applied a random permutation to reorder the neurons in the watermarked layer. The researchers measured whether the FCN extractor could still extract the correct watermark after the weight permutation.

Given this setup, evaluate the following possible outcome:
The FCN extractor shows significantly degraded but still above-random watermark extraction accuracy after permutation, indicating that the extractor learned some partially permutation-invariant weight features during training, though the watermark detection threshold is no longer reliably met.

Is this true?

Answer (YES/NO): NO